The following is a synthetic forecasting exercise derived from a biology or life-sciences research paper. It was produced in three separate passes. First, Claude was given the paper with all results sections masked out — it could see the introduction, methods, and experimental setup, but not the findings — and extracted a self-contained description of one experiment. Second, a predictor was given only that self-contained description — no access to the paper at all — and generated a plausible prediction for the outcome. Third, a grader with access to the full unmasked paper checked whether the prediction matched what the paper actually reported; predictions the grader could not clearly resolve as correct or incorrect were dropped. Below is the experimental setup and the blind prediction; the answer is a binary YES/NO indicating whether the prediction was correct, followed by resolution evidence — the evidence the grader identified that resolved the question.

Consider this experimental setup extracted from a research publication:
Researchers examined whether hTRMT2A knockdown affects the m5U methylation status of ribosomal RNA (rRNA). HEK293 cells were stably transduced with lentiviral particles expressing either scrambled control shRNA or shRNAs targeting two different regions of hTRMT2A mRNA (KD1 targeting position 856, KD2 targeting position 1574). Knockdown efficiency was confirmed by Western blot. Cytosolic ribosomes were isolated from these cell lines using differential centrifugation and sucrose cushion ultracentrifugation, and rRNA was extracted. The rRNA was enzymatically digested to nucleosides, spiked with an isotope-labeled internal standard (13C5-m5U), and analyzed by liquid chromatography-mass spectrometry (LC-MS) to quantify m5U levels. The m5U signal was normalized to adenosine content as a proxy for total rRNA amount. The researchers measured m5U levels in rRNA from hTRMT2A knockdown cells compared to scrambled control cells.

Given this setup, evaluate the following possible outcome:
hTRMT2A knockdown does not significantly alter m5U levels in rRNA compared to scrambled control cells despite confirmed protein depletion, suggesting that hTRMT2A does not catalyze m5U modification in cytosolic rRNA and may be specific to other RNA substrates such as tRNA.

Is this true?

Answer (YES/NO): NO